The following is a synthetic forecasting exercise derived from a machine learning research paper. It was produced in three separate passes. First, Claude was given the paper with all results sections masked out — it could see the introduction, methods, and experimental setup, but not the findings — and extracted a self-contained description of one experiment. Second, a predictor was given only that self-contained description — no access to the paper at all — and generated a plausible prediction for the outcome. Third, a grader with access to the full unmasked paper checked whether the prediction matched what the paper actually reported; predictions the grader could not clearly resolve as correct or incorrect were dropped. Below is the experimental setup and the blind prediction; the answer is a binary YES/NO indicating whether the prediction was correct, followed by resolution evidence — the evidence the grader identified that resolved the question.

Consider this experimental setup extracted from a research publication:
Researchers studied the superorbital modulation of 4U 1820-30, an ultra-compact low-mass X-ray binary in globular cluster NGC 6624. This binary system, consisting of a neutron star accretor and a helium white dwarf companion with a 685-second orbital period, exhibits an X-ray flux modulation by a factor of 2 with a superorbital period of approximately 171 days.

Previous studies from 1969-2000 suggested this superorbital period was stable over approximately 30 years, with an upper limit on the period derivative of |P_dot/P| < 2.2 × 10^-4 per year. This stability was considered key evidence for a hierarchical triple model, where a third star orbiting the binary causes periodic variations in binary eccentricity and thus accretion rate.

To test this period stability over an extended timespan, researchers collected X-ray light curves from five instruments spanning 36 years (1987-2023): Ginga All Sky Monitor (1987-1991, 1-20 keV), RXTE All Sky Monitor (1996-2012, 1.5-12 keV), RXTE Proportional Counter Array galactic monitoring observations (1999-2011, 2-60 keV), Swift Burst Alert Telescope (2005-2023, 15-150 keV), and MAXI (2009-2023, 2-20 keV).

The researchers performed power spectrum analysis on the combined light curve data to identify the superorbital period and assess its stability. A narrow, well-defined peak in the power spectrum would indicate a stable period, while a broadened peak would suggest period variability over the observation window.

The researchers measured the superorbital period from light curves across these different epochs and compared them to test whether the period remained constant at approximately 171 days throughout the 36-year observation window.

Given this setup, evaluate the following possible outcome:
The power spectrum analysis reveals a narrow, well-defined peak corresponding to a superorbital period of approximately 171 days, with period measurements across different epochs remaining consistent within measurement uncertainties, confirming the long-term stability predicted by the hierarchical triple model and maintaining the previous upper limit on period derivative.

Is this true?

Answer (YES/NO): NO